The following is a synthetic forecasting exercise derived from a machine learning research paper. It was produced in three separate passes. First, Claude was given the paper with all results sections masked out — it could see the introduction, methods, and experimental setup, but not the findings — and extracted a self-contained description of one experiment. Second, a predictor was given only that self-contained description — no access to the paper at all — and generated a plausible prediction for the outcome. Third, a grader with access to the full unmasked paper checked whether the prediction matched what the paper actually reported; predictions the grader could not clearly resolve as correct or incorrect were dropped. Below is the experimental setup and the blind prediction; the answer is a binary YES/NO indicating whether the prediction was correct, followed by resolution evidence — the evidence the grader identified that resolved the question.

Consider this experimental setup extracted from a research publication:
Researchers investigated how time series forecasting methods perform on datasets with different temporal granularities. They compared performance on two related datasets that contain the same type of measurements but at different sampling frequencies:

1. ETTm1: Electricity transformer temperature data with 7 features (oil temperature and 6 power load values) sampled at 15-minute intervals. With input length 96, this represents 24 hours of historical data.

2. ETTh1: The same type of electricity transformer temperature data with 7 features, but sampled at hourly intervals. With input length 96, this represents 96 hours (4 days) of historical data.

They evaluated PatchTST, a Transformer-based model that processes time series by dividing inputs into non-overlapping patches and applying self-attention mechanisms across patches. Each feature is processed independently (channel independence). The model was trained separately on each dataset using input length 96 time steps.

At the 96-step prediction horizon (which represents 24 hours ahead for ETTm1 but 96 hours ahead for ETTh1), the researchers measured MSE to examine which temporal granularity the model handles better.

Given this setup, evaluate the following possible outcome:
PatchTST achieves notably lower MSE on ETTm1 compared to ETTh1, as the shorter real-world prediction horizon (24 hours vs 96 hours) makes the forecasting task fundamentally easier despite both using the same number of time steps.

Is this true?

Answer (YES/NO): YES